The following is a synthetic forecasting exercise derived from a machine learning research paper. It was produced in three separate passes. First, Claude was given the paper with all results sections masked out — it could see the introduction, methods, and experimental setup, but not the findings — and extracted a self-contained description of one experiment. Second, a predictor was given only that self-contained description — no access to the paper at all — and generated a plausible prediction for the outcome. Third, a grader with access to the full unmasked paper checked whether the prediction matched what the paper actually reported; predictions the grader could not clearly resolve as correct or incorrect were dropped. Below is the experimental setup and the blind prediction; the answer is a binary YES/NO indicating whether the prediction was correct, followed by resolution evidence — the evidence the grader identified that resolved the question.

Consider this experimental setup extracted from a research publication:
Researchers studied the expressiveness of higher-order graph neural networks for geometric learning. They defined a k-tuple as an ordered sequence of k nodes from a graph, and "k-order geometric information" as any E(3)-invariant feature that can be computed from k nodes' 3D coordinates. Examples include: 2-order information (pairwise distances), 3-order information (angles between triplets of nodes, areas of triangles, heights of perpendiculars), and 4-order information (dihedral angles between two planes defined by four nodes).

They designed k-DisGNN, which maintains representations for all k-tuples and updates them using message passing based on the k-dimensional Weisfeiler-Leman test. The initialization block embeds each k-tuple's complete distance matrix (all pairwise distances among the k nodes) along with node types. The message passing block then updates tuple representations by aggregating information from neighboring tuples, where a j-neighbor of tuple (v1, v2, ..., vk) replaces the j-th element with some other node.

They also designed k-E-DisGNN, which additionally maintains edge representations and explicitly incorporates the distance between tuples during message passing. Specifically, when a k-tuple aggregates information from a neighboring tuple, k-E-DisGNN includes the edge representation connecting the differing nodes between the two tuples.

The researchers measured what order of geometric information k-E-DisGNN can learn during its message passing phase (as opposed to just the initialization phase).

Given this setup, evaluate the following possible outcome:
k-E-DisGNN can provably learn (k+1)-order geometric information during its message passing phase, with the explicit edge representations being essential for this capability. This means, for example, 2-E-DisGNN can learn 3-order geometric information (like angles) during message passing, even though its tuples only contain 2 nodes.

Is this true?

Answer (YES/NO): YES